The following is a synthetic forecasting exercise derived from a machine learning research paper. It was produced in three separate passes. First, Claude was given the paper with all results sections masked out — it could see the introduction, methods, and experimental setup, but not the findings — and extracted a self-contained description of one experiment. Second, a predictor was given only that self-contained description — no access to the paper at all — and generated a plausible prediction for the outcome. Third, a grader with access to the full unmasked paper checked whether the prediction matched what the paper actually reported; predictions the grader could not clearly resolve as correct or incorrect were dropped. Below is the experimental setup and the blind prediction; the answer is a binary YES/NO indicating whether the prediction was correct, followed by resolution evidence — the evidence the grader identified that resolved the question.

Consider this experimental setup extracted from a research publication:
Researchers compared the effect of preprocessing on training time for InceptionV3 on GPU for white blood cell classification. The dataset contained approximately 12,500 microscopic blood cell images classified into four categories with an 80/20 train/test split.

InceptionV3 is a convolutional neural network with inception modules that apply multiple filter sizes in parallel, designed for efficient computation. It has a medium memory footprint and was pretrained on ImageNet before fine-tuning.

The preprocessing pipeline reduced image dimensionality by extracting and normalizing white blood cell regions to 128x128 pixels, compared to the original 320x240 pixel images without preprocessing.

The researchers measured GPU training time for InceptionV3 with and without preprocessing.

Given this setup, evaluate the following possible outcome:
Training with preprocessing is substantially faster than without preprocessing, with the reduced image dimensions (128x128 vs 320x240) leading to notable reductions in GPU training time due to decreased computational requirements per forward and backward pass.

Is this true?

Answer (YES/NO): YES